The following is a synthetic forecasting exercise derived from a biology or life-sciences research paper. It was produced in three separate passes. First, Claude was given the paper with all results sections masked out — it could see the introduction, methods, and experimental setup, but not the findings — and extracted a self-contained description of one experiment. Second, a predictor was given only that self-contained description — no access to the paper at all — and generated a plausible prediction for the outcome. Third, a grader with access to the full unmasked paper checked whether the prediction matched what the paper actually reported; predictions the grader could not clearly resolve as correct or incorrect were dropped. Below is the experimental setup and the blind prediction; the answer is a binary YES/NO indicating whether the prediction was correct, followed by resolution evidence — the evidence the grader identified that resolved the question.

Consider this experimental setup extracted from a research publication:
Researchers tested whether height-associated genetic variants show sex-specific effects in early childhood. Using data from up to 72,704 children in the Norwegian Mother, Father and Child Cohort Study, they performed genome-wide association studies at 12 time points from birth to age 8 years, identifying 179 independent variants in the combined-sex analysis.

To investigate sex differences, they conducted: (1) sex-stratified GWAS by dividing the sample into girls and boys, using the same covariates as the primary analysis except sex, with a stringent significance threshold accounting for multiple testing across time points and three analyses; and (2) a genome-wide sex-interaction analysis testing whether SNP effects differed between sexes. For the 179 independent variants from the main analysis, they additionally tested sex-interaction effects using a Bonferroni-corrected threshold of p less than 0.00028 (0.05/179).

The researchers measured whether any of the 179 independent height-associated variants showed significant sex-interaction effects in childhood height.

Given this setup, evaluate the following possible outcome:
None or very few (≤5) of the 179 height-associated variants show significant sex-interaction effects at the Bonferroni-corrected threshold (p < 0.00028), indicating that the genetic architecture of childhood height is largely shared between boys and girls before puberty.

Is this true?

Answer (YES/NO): YES